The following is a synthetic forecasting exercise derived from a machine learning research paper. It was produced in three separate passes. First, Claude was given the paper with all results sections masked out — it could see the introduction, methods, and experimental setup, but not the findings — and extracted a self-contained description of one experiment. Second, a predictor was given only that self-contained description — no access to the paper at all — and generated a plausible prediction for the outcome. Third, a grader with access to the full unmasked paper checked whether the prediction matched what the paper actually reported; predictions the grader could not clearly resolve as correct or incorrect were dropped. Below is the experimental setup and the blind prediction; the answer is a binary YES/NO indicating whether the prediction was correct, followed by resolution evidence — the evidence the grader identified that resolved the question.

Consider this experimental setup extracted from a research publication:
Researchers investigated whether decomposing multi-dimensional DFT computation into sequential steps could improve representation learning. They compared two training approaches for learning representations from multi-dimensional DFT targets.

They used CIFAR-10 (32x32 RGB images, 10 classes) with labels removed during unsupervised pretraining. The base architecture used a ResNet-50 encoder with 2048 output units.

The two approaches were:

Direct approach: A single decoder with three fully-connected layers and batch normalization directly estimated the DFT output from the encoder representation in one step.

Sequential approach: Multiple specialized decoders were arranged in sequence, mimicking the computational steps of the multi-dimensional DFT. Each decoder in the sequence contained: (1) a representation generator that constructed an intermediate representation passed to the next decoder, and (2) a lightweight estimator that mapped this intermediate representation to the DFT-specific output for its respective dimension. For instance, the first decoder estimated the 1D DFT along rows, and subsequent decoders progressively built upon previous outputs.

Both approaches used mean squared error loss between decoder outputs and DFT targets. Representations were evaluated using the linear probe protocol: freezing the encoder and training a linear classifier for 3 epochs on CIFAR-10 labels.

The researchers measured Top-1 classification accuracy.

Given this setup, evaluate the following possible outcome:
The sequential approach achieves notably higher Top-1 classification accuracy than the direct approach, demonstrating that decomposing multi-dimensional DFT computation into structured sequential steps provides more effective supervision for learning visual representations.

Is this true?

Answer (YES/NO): NO